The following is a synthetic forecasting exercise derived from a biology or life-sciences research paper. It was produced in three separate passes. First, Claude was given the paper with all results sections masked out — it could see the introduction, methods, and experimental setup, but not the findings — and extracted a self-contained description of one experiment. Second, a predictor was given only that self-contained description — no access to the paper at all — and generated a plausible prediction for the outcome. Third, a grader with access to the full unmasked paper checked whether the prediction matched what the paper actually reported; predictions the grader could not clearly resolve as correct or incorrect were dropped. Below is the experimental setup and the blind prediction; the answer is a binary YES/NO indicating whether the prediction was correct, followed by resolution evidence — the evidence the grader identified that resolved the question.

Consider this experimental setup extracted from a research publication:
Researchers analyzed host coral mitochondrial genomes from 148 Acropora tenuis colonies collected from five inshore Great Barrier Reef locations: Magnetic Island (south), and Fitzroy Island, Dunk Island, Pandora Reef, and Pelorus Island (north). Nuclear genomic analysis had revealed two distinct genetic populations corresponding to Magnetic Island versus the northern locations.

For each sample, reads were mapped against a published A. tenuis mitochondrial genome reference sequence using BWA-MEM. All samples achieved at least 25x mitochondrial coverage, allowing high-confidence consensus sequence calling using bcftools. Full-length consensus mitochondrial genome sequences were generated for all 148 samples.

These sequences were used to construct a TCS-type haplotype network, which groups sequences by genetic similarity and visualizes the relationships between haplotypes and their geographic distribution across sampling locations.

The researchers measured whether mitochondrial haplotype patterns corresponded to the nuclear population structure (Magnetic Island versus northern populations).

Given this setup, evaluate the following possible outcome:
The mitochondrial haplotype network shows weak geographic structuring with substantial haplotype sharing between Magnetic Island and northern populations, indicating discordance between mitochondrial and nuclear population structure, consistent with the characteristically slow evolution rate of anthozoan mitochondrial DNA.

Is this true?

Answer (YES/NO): NO